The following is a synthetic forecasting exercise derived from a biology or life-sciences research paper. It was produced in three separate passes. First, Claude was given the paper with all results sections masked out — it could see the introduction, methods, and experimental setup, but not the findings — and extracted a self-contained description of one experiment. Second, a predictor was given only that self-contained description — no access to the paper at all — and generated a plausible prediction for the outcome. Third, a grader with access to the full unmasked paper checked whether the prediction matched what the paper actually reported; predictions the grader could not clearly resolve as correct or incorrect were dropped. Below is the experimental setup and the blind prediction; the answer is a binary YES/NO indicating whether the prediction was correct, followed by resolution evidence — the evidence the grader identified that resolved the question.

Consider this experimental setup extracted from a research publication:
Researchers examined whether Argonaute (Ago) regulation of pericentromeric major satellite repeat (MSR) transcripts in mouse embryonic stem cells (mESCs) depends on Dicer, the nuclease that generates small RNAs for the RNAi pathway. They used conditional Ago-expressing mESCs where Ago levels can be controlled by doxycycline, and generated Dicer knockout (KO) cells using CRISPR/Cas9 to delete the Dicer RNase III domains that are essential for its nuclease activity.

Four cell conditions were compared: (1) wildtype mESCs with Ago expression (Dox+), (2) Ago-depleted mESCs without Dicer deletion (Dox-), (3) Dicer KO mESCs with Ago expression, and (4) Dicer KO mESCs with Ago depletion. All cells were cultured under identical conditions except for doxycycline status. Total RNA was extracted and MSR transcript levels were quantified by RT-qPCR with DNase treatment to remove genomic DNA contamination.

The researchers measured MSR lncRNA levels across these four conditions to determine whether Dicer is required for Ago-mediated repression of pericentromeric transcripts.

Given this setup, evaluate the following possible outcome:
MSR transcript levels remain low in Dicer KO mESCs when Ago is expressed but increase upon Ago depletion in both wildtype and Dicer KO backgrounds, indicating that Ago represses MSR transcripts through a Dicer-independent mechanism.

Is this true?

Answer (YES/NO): NO